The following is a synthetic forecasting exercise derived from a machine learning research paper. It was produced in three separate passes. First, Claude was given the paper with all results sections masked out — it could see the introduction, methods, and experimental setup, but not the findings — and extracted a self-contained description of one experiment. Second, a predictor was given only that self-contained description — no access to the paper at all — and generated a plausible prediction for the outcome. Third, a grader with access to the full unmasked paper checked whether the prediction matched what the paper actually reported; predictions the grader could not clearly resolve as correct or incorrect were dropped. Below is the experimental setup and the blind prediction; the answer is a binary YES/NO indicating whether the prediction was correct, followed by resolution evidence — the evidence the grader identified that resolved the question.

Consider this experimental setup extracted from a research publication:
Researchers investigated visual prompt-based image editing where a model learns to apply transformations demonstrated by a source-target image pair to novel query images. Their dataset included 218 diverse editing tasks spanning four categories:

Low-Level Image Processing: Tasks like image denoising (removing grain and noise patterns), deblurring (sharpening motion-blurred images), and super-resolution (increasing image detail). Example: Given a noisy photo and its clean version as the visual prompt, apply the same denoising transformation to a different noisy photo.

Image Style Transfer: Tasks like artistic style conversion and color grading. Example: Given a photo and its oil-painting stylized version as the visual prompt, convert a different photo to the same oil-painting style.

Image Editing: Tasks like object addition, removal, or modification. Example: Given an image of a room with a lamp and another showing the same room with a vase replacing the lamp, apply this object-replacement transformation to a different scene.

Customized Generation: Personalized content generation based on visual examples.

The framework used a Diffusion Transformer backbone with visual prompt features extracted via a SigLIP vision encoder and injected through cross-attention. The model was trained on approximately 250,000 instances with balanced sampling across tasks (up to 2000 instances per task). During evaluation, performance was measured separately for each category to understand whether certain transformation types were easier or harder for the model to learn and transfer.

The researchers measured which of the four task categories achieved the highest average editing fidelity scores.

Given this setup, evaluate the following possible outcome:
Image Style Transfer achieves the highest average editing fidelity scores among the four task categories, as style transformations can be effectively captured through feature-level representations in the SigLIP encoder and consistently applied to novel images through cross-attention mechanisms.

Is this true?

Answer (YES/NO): NO